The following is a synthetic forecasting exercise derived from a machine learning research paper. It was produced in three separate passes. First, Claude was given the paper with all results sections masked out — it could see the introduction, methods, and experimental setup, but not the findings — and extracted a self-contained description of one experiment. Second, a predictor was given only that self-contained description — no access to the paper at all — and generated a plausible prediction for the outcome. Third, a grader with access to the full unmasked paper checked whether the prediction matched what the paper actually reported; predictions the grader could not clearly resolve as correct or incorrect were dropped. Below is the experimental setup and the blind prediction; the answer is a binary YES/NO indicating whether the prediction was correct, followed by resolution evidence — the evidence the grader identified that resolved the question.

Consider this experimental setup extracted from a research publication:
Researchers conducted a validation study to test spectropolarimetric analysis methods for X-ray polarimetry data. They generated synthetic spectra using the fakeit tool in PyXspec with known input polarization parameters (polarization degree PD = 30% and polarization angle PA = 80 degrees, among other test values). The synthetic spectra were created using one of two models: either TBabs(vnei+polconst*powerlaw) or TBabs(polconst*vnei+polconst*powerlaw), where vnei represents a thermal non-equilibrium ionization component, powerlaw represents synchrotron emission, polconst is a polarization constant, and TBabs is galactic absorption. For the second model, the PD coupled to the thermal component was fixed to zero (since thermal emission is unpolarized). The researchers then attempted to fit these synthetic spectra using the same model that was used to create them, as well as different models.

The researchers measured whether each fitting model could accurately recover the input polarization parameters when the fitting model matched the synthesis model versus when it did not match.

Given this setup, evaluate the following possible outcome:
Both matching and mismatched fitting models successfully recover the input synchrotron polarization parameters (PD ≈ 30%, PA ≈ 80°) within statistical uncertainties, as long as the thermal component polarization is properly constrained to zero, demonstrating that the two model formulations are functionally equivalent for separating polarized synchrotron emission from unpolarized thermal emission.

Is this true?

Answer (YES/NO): NO